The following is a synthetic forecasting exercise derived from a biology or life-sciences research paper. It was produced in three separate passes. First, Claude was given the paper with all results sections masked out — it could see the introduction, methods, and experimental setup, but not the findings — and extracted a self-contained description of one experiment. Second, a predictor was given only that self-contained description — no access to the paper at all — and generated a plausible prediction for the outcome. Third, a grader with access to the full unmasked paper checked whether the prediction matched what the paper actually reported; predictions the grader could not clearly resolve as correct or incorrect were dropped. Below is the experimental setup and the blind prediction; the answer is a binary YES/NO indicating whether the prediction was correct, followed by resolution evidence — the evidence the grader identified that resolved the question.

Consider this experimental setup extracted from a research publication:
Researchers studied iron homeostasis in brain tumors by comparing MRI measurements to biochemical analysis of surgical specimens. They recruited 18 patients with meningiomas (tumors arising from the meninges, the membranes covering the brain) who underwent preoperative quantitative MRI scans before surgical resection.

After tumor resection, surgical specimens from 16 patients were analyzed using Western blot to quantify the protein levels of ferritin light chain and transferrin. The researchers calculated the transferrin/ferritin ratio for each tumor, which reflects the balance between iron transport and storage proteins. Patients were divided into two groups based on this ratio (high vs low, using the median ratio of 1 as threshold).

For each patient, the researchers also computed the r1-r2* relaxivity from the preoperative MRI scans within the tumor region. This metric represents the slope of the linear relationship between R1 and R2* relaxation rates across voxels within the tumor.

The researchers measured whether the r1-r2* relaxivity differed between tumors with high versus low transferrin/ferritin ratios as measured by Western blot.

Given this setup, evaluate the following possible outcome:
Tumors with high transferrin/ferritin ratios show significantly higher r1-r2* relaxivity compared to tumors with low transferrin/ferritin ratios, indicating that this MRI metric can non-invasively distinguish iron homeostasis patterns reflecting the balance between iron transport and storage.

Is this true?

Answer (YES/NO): YES